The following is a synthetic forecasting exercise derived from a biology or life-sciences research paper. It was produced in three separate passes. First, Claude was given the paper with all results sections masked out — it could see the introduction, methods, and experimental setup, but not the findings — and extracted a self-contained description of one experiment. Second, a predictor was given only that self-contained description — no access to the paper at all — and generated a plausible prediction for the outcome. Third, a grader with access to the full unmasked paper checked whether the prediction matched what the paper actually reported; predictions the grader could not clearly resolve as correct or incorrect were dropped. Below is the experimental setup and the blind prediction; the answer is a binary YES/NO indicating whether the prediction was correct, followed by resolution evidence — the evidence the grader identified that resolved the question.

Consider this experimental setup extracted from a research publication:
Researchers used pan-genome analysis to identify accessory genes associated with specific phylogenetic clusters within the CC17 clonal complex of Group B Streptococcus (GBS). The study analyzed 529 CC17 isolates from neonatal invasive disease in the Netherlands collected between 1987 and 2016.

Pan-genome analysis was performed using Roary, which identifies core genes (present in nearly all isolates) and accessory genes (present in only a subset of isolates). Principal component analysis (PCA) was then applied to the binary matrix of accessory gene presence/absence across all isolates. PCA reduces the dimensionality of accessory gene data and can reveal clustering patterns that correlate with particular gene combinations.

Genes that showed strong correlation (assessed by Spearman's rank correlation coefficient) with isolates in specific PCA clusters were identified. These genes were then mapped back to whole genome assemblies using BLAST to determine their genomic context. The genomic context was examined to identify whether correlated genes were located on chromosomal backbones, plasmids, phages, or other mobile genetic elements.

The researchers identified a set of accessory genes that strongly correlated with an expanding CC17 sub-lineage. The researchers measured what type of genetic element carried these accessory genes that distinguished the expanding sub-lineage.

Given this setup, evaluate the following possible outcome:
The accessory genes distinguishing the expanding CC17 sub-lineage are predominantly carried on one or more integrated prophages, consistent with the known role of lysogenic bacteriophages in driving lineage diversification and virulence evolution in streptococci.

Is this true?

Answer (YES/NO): NO